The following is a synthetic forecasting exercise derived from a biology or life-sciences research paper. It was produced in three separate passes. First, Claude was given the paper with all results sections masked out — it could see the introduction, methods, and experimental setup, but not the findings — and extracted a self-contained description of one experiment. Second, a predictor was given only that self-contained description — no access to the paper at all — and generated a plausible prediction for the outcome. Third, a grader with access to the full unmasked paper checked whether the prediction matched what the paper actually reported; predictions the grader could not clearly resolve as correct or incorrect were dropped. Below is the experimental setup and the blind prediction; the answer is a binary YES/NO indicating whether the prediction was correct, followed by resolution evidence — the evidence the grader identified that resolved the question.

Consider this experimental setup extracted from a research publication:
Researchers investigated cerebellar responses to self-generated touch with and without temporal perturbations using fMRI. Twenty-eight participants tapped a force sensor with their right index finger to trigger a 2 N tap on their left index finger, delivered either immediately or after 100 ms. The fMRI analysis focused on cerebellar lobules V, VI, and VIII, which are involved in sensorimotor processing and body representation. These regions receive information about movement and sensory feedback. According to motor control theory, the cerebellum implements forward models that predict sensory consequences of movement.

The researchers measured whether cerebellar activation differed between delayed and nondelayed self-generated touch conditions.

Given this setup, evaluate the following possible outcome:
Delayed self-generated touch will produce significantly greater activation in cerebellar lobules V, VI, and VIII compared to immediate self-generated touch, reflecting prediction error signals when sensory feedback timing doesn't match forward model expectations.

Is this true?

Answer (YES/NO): NO